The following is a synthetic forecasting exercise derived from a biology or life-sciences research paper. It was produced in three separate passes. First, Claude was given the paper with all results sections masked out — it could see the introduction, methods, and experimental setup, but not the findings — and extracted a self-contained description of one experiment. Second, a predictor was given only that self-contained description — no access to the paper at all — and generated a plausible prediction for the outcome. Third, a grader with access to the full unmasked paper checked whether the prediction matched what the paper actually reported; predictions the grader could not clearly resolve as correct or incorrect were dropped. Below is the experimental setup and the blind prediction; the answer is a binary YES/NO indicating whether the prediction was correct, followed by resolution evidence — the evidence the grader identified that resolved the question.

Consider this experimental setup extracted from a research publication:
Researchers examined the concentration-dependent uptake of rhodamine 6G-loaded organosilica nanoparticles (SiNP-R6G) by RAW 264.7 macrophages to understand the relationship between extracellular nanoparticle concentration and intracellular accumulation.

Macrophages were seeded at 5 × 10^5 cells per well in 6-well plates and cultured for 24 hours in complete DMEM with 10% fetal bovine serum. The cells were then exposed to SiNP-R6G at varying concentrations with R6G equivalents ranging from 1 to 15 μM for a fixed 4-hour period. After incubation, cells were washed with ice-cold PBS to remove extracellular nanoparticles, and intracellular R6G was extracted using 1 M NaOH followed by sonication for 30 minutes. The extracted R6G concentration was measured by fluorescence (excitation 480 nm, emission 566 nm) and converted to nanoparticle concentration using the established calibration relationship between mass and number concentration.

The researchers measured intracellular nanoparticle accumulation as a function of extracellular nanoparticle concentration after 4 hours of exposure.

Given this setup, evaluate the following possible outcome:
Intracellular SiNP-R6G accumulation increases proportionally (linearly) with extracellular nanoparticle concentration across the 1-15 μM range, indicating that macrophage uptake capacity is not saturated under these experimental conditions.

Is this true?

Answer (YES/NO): NO